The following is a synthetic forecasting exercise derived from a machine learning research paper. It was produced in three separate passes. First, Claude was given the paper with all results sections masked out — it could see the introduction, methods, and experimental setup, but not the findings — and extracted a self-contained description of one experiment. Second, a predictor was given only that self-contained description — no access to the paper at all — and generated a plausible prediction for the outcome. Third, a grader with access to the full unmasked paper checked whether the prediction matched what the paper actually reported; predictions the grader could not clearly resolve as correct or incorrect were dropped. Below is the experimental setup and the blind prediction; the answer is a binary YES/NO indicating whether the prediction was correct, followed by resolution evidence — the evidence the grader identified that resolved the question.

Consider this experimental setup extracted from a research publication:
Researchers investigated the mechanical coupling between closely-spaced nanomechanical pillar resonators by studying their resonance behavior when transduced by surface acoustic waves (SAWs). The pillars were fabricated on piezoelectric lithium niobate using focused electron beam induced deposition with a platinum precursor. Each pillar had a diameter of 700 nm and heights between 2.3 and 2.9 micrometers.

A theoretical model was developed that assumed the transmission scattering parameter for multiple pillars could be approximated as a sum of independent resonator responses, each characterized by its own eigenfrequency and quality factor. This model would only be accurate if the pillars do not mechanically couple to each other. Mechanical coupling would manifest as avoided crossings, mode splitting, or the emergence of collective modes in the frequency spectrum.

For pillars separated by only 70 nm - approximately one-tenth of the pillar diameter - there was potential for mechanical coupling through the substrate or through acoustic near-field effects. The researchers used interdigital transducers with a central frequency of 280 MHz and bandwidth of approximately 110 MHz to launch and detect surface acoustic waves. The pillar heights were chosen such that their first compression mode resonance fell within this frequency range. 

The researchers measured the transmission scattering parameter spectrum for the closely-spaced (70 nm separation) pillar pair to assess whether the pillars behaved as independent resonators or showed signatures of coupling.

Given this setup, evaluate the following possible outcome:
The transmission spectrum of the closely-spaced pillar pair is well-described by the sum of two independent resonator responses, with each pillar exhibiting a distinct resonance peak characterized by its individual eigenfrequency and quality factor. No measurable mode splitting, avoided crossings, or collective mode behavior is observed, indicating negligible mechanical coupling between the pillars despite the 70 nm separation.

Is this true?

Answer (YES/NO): YES